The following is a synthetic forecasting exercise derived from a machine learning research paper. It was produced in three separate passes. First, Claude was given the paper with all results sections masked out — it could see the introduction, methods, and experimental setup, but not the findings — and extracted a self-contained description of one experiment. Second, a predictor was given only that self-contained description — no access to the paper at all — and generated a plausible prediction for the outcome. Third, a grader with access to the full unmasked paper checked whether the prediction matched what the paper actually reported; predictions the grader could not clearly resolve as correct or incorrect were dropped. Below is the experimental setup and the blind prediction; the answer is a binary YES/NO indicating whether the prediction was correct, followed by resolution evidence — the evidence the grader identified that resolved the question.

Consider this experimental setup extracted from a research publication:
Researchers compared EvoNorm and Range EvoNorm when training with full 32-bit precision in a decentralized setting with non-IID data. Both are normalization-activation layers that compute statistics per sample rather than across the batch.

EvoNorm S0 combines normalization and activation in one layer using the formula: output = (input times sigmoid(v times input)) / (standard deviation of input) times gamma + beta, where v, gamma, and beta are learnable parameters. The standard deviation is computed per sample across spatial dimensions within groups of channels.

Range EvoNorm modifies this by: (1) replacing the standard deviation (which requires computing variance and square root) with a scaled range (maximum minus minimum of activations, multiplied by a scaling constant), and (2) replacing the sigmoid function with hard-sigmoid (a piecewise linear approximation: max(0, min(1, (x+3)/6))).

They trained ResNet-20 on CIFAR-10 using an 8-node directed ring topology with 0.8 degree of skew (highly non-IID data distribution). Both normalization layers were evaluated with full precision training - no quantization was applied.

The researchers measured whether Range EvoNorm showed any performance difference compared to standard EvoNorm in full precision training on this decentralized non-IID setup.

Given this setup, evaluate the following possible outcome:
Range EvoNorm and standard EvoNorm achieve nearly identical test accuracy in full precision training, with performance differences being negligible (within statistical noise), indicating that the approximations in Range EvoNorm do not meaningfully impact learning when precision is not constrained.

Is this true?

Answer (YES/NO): YES